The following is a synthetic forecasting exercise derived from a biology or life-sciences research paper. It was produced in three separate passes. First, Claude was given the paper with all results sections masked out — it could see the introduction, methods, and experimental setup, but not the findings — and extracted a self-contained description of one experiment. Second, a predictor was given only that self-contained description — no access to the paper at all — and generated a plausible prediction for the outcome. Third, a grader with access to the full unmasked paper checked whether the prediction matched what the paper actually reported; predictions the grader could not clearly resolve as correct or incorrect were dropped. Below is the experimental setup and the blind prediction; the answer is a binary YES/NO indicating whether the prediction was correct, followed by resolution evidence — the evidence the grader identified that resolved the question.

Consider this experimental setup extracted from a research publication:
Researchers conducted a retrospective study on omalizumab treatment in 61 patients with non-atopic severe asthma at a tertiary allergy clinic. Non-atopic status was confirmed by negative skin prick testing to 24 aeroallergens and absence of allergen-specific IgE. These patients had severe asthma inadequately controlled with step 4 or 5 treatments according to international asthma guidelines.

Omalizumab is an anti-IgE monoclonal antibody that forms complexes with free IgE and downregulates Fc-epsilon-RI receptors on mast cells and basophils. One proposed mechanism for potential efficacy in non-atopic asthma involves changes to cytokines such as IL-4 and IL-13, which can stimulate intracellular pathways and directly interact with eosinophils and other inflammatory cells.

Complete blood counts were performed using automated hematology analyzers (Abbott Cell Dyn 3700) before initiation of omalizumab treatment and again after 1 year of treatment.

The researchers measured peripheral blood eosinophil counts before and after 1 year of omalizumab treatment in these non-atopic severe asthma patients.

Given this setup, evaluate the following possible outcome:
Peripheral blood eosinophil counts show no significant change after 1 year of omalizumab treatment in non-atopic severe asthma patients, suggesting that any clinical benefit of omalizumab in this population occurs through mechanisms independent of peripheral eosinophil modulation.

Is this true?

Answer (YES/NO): NO